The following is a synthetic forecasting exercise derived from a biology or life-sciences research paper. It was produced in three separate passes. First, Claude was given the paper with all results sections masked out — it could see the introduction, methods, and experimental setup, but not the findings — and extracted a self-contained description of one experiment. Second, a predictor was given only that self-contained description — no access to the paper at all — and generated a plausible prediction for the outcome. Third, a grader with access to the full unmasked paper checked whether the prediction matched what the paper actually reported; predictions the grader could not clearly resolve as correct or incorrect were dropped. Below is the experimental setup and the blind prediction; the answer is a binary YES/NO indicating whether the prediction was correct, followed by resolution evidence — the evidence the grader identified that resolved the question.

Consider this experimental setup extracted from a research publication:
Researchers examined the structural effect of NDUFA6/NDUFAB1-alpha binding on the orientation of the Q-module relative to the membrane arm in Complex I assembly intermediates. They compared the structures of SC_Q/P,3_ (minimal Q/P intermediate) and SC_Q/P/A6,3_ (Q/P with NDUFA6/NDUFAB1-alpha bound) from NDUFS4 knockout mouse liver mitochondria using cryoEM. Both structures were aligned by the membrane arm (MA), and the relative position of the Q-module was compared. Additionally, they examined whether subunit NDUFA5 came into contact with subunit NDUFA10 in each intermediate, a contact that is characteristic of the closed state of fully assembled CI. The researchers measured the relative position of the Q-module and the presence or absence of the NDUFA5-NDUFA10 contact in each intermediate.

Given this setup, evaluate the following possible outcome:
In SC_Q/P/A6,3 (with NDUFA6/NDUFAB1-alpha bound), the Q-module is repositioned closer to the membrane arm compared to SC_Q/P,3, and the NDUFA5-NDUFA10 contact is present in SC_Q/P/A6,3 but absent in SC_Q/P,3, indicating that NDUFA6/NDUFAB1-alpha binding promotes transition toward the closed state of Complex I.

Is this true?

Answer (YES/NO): YES